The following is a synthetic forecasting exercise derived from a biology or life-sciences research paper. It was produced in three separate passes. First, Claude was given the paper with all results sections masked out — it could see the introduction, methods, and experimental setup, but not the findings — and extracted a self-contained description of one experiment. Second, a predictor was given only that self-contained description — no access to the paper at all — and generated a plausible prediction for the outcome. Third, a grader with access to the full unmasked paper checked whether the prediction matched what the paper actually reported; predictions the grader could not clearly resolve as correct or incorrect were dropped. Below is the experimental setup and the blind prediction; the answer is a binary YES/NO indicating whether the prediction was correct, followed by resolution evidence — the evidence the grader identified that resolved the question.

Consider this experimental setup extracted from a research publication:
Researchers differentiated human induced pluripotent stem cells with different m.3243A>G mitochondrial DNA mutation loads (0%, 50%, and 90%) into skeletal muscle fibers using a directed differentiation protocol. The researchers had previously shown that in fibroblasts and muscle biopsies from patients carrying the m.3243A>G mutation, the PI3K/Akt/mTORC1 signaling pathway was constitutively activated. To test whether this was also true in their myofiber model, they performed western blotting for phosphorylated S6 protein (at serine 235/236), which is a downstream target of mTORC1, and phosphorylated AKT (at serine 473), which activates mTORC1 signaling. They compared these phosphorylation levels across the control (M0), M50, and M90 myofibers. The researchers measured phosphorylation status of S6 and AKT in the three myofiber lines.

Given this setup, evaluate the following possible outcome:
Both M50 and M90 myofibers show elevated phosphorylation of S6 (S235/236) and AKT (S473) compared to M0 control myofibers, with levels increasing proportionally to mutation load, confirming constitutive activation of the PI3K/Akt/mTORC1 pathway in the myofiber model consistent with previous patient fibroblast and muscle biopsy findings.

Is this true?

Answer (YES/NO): NO